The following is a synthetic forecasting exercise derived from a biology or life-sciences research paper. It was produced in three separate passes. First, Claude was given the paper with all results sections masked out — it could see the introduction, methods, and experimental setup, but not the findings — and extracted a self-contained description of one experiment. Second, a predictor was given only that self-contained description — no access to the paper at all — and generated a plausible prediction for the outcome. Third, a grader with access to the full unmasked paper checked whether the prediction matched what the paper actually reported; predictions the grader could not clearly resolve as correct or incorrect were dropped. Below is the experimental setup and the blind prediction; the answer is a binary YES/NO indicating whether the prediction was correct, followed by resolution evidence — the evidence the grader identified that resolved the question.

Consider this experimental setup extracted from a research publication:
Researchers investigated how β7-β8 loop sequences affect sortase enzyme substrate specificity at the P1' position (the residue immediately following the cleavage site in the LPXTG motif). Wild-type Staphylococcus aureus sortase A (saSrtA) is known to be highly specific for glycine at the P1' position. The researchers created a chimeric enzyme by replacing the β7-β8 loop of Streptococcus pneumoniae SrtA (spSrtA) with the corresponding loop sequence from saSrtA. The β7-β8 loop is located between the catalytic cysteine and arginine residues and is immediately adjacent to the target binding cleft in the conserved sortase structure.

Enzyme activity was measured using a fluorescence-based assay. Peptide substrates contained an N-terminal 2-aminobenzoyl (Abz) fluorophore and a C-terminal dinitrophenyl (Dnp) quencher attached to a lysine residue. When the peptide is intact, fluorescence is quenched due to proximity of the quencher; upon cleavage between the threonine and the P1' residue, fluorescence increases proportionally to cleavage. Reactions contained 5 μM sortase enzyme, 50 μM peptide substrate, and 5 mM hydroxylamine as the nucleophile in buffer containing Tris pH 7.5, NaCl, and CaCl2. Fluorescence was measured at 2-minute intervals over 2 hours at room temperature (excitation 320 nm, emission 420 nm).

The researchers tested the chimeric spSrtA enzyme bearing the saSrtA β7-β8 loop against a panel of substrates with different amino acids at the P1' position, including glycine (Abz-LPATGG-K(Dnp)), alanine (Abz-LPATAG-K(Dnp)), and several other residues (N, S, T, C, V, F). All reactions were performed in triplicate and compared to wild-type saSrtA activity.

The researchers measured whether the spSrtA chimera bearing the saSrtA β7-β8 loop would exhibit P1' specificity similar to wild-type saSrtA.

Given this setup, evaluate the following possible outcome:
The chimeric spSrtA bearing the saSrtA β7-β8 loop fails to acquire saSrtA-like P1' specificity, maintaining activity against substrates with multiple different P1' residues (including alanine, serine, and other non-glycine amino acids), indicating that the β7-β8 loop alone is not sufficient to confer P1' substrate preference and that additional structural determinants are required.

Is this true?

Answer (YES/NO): NO